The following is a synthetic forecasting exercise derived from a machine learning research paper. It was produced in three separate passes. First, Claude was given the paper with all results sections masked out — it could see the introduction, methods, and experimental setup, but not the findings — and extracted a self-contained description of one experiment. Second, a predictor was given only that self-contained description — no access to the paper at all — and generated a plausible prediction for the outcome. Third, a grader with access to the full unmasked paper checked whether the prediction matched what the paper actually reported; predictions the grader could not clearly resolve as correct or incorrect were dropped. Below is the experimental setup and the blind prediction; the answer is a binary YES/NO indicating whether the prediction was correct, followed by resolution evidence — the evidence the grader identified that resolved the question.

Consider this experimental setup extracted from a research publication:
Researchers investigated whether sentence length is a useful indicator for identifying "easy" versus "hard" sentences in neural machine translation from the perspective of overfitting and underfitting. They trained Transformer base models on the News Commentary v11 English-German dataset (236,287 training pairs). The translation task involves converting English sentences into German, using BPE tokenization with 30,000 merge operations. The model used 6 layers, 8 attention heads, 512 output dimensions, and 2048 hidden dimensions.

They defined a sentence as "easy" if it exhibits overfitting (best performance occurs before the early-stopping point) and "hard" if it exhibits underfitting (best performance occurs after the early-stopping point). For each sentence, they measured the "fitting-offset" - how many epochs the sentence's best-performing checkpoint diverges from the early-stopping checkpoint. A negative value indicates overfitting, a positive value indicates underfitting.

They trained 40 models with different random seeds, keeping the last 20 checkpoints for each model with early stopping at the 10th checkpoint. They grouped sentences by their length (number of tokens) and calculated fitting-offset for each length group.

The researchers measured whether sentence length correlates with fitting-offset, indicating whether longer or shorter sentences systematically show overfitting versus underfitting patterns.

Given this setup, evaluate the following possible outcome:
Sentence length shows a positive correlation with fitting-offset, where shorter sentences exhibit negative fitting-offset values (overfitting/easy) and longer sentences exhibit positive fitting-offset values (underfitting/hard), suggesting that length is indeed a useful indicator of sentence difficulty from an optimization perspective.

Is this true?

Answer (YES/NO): NO